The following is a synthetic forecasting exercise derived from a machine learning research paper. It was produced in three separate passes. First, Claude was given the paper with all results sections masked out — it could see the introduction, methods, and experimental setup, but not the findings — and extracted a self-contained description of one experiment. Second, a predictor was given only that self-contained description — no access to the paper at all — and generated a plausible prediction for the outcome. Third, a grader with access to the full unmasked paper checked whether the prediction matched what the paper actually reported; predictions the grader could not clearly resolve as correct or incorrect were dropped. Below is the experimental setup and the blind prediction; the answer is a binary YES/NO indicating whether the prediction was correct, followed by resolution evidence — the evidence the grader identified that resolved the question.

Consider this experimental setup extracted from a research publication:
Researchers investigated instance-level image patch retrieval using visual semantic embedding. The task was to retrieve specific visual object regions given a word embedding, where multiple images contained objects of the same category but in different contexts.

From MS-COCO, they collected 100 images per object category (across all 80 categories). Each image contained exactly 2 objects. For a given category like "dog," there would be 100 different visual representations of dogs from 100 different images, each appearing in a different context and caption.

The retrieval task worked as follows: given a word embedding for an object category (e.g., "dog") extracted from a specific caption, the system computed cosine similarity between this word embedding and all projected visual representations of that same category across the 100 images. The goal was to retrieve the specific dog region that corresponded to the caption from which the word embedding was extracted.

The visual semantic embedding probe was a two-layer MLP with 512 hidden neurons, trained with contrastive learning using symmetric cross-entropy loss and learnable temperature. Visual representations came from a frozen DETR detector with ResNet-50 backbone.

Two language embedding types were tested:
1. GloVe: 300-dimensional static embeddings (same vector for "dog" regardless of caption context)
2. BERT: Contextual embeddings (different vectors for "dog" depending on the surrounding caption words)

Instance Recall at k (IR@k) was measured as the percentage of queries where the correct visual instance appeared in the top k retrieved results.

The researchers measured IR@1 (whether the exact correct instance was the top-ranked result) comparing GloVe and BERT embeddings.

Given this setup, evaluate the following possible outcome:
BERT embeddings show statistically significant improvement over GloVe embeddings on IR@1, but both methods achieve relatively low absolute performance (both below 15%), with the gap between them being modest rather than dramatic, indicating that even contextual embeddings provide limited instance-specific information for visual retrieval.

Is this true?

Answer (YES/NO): NO